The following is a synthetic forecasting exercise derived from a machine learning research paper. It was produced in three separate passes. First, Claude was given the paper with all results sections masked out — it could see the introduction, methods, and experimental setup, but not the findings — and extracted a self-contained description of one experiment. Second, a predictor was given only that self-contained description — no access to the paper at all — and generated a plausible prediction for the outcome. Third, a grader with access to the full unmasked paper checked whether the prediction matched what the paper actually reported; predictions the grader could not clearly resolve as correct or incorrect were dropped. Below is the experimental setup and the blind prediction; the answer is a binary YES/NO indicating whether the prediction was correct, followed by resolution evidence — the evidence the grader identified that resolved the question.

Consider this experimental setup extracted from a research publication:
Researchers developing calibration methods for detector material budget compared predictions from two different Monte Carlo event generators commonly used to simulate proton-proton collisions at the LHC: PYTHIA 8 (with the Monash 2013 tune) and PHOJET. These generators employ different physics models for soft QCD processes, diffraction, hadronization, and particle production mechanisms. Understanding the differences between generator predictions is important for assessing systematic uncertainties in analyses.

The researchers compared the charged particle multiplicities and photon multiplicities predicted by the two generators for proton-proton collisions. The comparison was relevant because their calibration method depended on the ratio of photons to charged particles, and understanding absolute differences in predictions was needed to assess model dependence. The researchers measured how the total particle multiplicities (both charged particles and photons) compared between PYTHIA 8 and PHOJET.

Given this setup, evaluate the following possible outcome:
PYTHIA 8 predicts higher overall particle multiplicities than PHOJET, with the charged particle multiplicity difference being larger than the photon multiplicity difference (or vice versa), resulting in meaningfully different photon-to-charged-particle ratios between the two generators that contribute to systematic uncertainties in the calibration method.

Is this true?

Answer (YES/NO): NO